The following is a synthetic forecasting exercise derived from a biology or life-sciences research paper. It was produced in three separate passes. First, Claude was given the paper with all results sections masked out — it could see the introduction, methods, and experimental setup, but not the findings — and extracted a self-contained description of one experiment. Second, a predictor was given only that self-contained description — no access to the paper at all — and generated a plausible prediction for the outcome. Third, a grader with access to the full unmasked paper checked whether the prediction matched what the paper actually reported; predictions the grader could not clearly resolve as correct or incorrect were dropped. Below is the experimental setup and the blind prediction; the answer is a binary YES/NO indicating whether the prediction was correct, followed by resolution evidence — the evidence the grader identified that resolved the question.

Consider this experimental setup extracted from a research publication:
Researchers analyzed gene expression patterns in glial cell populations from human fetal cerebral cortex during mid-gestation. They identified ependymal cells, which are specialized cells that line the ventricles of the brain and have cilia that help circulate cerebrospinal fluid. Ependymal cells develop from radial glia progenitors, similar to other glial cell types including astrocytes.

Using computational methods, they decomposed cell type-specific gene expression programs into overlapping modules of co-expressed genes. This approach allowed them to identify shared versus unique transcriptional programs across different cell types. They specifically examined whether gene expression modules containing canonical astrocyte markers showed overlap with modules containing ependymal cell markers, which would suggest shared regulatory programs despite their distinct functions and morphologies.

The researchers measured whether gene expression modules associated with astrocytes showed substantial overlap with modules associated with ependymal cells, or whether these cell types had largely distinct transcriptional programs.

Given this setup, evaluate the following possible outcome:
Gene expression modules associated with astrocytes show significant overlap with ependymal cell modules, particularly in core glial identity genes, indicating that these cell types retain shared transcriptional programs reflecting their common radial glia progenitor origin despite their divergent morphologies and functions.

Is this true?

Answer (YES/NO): YES